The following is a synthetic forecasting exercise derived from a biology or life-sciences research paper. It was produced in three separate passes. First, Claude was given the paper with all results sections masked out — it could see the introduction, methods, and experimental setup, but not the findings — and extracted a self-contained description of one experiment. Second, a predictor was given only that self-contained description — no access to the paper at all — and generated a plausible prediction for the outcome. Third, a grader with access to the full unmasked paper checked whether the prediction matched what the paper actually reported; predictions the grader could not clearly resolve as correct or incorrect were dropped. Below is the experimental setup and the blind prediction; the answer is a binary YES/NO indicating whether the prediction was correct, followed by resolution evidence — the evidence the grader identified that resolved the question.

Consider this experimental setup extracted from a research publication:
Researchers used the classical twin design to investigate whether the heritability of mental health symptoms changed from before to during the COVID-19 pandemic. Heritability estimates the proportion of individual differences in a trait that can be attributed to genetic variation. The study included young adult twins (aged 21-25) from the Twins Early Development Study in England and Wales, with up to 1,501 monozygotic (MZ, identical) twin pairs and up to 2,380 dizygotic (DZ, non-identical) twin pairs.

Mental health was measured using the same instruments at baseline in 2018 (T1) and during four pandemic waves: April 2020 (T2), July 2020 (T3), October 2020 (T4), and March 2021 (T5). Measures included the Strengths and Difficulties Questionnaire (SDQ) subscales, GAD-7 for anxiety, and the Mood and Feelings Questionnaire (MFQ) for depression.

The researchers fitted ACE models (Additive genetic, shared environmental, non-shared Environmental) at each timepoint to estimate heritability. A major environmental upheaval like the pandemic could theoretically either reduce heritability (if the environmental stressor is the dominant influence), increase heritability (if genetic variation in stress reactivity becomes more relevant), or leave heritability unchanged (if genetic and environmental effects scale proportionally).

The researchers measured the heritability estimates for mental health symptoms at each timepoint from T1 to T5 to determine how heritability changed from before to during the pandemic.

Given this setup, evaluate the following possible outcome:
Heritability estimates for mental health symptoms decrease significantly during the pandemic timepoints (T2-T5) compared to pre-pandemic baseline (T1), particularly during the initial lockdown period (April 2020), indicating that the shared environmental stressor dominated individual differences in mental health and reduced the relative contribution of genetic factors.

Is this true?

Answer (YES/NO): NO